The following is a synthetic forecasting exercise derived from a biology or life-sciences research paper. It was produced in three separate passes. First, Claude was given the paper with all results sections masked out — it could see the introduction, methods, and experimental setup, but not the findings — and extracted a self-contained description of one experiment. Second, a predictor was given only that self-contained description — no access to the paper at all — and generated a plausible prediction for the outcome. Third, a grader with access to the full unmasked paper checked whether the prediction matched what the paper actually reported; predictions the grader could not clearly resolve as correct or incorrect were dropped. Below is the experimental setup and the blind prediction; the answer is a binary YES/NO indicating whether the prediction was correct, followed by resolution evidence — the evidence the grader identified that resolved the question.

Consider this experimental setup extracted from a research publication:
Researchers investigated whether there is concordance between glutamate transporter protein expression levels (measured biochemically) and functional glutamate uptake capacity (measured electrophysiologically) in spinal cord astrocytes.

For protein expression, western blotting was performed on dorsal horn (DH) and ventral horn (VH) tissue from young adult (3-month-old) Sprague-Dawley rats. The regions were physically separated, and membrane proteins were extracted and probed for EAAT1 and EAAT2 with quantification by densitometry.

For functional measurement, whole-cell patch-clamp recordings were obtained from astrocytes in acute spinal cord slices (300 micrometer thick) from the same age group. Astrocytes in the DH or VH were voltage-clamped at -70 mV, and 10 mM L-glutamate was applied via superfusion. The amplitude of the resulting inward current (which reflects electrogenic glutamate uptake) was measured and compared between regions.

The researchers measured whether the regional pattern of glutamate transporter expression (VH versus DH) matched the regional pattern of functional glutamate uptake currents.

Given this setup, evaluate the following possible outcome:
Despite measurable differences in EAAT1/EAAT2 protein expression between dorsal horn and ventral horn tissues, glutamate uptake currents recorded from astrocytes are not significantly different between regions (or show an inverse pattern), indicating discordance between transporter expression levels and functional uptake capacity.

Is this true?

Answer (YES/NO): YES